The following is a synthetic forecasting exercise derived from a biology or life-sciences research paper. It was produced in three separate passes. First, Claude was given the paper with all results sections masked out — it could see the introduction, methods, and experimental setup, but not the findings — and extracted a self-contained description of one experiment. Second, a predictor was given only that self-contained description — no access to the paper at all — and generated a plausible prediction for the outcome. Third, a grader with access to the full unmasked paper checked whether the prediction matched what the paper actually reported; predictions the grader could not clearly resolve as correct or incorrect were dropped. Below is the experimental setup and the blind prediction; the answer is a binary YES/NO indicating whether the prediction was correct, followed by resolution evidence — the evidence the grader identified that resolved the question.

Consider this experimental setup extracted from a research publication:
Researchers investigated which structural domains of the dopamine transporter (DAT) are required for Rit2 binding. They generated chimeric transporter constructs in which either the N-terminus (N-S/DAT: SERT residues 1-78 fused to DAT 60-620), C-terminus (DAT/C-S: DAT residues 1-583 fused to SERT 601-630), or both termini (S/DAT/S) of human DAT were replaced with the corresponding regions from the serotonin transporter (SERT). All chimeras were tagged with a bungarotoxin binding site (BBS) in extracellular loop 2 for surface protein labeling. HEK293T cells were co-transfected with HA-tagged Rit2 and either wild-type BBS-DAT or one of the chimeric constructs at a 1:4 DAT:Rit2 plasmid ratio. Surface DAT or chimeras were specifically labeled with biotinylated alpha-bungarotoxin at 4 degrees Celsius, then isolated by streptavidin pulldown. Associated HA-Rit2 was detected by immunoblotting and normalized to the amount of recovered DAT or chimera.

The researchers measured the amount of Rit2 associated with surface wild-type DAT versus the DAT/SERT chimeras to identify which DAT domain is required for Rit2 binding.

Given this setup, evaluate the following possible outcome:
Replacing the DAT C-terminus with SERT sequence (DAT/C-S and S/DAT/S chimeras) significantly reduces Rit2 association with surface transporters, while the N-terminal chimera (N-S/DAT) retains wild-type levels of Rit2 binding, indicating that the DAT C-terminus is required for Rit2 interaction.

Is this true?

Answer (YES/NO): NO